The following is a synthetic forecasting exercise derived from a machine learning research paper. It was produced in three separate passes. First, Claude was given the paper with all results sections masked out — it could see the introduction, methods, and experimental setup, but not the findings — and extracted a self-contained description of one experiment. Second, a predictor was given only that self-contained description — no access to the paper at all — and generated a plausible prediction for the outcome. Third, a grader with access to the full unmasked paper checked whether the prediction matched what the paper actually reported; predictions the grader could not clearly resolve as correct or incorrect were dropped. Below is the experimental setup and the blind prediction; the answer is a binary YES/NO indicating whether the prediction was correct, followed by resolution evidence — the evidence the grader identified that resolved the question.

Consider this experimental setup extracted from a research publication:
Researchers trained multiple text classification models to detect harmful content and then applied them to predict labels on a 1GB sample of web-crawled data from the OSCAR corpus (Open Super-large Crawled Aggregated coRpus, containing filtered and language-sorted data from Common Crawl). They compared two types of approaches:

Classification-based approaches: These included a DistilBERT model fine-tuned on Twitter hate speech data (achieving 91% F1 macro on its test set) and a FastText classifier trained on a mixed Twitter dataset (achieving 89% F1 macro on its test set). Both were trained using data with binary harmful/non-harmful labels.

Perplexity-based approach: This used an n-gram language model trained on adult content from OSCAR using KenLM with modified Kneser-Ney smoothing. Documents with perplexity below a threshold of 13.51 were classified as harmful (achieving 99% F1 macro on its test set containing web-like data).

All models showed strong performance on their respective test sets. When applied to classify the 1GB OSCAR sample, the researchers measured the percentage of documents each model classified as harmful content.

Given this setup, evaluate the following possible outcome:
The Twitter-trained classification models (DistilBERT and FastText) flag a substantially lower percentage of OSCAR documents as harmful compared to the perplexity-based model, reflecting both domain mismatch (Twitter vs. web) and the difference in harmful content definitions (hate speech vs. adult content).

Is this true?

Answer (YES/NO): NO